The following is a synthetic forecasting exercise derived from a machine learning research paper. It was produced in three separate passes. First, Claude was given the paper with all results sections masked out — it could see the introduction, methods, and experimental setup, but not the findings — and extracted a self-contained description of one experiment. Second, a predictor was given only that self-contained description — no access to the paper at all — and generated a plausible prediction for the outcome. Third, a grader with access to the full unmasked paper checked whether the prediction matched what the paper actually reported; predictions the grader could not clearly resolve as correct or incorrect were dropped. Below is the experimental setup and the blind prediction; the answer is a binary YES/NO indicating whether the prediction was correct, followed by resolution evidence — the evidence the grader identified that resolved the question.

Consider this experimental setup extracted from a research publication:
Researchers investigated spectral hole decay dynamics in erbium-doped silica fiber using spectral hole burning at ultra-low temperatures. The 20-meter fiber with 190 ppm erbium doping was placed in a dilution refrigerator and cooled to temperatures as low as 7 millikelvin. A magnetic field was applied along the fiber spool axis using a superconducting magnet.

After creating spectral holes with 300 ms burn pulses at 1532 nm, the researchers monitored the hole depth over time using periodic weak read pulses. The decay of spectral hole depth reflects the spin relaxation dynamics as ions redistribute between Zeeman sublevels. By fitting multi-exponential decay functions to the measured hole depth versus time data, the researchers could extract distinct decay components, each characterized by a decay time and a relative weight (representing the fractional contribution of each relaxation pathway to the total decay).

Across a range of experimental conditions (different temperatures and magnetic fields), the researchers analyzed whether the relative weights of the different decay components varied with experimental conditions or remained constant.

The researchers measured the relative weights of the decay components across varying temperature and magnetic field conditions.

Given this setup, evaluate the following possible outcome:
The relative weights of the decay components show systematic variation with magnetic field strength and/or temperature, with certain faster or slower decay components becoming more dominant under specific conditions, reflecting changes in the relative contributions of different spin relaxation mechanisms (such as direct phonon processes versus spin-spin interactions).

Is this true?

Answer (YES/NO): NO